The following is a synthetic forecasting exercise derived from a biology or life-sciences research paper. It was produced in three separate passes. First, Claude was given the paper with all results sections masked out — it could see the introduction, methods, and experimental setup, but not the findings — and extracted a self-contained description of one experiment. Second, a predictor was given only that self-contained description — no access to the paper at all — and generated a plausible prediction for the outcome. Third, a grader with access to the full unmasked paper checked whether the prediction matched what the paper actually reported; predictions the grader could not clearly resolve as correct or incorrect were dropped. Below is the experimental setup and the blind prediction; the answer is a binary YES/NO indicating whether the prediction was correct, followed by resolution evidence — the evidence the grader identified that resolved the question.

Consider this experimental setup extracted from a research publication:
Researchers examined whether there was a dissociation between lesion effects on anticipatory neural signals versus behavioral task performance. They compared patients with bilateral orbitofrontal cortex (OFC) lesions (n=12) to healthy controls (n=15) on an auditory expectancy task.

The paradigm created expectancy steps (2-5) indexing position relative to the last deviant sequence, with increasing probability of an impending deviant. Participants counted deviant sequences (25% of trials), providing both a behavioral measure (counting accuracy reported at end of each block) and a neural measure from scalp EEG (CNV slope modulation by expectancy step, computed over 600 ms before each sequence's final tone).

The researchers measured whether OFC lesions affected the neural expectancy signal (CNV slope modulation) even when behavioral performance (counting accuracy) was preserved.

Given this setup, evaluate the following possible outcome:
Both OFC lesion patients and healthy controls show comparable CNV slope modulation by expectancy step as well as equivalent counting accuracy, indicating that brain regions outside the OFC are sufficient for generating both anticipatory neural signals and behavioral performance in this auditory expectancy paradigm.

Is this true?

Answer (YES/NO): NO